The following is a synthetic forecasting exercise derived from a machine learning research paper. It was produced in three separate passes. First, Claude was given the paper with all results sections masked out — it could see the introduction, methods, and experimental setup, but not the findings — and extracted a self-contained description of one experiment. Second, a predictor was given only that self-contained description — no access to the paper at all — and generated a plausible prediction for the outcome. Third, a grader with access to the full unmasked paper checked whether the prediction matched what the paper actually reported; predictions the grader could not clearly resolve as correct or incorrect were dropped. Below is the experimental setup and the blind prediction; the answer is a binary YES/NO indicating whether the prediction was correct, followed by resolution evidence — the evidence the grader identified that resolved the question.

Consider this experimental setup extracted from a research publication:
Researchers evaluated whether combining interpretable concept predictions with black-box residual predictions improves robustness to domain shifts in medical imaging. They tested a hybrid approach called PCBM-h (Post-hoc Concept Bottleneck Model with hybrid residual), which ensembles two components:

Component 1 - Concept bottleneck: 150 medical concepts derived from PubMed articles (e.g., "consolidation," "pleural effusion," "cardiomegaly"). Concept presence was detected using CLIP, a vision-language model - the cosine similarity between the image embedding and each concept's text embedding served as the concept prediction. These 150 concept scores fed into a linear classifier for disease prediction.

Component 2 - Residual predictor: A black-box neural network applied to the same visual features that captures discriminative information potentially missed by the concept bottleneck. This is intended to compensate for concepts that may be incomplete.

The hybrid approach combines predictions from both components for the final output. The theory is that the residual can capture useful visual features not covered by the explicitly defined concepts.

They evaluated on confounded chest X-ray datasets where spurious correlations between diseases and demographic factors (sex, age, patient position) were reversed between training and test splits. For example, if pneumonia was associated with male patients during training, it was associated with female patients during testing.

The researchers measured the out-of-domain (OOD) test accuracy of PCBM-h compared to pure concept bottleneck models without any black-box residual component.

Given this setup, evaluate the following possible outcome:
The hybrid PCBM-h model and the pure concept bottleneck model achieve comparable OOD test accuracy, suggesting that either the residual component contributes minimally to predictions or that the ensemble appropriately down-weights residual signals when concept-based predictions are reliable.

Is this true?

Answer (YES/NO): NO